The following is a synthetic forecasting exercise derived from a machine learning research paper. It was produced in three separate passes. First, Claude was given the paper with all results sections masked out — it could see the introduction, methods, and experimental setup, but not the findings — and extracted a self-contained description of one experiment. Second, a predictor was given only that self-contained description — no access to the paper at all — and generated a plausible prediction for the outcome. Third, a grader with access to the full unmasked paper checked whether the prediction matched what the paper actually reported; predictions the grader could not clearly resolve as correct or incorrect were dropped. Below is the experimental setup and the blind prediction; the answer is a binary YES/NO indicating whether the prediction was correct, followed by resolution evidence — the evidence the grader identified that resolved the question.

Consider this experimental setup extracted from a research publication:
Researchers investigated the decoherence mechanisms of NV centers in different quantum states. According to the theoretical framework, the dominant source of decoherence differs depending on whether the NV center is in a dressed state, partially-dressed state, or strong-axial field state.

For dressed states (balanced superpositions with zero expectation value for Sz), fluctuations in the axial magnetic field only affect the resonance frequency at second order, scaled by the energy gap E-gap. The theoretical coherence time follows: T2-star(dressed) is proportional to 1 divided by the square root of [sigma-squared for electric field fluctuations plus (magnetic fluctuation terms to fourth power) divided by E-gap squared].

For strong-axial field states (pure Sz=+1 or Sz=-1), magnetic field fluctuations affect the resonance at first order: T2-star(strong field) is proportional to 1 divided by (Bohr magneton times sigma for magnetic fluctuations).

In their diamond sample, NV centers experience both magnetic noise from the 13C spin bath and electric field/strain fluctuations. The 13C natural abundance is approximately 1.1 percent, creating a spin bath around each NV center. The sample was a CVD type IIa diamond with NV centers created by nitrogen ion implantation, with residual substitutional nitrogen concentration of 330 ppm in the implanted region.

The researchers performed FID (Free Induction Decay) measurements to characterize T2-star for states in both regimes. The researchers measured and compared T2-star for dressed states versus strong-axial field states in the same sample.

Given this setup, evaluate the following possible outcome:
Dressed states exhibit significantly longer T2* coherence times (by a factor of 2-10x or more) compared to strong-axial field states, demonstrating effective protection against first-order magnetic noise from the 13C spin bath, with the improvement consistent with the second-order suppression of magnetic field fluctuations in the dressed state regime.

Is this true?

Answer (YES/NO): YES